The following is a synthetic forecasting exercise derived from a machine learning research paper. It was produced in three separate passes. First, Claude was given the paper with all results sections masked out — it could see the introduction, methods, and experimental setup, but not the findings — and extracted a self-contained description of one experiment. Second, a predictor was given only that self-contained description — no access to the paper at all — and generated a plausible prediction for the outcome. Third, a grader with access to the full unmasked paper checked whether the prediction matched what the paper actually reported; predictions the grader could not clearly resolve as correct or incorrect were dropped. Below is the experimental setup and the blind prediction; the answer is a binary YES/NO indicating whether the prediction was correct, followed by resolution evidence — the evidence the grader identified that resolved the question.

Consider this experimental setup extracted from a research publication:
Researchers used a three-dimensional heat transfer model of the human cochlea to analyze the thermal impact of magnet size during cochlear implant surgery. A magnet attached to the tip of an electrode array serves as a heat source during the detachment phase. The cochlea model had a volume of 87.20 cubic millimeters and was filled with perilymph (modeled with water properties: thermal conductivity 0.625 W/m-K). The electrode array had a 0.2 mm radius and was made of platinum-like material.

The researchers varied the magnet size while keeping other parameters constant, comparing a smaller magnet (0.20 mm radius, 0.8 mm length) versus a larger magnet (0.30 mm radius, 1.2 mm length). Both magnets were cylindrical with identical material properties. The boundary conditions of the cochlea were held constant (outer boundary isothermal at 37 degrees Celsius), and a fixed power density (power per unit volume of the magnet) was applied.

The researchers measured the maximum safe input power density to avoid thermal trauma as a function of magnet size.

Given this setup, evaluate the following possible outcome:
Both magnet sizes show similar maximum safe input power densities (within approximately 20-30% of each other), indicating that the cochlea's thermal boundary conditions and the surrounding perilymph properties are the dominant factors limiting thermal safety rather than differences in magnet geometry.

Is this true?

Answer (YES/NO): NO